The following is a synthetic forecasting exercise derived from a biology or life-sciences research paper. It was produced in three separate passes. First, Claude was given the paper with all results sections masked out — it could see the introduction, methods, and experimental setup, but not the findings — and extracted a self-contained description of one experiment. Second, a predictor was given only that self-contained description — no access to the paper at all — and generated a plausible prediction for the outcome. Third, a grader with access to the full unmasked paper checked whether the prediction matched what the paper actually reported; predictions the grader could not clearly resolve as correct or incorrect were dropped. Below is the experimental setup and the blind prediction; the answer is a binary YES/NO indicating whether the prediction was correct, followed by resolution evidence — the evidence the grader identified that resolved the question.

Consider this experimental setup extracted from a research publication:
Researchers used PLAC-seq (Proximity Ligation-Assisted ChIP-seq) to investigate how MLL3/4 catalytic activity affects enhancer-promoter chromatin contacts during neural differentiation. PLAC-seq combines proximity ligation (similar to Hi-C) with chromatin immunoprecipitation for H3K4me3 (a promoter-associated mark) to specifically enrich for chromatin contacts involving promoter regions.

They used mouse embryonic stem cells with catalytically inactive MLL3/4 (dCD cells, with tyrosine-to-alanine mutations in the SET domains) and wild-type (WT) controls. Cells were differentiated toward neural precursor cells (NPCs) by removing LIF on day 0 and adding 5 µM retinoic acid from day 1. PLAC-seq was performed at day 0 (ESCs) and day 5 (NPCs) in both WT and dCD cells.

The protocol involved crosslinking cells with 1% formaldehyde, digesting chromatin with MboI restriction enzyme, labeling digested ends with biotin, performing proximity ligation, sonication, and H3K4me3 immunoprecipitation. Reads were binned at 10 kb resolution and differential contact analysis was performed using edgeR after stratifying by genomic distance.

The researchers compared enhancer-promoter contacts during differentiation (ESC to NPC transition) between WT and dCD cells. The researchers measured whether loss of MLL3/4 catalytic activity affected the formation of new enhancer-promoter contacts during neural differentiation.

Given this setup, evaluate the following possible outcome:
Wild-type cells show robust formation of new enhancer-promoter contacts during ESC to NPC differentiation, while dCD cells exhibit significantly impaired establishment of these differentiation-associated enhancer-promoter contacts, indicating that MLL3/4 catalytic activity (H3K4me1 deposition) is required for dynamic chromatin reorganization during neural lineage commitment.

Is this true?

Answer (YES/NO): YES